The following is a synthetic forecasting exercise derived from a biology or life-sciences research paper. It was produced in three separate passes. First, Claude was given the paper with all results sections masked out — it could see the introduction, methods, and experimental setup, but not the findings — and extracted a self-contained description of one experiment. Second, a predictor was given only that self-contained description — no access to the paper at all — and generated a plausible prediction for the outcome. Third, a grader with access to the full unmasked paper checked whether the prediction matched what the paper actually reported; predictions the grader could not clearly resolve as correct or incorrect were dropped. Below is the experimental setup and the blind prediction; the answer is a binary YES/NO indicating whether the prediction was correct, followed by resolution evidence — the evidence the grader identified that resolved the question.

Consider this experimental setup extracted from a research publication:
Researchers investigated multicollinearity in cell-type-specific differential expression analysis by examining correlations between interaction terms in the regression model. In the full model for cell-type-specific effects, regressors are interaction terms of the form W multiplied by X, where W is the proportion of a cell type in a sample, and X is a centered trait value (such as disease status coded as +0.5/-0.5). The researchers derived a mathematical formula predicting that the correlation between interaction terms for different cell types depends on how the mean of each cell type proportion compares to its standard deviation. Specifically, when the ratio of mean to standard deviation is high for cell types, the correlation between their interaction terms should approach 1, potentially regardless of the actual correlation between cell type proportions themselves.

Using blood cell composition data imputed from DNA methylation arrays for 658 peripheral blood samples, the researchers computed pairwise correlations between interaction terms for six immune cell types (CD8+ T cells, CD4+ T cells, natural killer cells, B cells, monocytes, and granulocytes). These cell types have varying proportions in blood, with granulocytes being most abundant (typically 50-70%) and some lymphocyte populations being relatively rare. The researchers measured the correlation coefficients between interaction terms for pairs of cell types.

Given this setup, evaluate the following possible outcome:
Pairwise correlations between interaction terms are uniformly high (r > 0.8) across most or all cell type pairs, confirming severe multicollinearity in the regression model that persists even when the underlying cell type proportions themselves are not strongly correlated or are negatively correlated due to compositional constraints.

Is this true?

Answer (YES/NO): YES